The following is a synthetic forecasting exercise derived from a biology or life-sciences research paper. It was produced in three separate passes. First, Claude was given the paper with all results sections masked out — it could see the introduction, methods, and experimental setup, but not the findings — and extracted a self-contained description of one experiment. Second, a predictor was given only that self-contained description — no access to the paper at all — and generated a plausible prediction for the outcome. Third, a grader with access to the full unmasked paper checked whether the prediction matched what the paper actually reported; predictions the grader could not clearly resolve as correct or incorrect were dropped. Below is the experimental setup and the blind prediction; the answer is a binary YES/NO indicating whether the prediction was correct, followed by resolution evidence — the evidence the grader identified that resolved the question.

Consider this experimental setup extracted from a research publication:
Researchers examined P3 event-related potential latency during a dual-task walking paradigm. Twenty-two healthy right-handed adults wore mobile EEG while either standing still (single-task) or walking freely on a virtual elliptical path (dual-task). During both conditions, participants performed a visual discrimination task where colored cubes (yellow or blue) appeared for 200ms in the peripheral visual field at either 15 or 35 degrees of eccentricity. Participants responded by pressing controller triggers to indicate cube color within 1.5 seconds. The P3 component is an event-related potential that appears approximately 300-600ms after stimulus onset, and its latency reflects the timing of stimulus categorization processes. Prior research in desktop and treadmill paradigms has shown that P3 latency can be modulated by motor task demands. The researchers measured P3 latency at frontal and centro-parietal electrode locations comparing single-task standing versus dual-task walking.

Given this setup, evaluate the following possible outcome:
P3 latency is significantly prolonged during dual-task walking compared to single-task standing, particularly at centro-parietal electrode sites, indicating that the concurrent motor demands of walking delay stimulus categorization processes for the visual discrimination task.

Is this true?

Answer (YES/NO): NO